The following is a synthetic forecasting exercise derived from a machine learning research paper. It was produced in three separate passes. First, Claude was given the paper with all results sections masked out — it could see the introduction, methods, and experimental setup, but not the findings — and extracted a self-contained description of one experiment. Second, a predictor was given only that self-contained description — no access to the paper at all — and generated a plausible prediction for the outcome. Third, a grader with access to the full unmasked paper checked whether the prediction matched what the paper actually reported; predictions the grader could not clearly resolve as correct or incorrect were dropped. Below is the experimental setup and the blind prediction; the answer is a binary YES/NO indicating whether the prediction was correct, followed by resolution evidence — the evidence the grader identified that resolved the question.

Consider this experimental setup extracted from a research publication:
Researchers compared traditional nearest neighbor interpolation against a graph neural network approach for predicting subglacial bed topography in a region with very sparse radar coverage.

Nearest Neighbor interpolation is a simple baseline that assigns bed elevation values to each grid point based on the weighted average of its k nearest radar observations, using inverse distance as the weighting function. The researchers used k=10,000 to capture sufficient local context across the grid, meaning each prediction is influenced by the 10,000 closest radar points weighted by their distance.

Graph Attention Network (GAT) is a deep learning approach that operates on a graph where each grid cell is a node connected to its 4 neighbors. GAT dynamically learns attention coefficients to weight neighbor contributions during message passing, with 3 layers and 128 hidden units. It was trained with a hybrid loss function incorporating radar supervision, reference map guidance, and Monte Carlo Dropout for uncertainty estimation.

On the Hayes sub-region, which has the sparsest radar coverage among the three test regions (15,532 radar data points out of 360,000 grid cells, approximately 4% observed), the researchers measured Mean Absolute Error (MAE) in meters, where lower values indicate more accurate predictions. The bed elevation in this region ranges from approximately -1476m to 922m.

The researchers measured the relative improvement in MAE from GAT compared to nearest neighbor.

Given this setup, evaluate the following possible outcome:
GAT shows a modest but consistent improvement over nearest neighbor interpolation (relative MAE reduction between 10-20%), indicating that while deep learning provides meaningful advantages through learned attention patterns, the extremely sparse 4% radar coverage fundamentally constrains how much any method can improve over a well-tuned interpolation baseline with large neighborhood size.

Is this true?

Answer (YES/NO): NO